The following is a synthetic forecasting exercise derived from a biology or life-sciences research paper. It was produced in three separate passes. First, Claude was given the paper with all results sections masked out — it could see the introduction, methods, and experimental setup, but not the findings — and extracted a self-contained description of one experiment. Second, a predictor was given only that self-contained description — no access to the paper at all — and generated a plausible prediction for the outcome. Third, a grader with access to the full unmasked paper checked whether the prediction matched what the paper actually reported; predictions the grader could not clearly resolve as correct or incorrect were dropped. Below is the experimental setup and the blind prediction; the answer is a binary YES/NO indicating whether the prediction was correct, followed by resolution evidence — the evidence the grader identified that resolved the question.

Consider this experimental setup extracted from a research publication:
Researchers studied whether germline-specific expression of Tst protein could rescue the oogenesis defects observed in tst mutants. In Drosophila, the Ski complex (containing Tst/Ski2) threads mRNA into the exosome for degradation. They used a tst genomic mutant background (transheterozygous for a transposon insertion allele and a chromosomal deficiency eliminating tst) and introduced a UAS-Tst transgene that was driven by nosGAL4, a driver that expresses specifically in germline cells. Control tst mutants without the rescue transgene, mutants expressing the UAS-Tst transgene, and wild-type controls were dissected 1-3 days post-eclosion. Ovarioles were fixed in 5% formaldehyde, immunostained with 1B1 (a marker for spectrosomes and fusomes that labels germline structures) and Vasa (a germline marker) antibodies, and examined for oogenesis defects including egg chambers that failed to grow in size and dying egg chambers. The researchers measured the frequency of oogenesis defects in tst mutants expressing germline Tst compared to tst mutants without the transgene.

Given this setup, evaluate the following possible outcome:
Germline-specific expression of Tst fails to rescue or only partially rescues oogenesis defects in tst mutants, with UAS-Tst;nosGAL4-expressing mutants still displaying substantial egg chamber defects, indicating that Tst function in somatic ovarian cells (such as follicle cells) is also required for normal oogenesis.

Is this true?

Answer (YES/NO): NO